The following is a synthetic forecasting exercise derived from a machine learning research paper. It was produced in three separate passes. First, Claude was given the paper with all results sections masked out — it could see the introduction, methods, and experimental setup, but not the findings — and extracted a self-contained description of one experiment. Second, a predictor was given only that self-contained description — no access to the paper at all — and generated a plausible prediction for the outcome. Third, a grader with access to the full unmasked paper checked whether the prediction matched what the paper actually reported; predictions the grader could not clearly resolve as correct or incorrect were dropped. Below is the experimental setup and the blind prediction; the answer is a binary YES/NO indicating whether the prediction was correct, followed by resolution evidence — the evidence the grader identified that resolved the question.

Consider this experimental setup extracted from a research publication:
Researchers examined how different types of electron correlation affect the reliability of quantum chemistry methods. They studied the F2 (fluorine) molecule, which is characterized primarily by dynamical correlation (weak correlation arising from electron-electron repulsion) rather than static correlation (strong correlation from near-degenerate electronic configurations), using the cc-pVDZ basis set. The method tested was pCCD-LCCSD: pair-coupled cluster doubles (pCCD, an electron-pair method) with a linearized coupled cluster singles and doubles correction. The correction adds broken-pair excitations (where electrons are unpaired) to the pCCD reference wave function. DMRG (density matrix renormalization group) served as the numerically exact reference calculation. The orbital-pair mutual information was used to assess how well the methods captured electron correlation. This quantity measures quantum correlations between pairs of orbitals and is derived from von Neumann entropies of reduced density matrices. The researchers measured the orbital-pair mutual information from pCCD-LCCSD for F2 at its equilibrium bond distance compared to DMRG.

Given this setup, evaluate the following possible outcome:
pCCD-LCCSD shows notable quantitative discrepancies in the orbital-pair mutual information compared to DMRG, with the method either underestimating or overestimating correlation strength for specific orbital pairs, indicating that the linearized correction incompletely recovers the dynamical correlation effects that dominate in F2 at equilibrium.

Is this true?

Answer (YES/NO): NO